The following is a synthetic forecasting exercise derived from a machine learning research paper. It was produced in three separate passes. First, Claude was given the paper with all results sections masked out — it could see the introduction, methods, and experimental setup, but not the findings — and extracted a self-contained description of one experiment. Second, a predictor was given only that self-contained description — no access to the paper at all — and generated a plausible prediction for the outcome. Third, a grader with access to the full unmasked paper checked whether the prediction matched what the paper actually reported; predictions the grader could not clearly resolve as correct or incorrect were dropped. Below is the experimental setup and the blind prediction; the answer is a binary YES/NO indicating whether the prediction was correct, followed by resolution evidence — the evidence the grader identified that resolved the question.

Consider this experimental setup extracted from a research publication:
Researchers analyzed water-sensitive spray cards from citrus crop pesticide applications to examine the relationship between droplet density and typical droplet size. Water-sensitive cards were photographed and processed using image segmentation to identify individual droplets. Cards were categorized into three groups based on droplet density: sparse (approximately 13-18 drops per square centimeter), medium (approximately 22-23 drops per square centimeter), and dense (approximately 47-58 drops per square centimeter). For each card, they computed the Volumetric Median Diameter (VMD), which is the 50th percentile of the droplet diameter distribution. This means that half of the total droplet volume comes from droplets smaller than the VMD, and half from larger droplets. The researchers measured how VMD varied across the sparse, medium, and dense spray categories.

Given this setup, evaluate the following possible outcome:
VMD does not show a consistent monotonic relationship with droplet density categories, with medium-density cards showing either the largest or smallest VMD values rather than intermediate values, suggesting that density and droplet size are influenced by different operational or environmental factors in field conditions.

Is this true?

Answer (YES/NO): NO